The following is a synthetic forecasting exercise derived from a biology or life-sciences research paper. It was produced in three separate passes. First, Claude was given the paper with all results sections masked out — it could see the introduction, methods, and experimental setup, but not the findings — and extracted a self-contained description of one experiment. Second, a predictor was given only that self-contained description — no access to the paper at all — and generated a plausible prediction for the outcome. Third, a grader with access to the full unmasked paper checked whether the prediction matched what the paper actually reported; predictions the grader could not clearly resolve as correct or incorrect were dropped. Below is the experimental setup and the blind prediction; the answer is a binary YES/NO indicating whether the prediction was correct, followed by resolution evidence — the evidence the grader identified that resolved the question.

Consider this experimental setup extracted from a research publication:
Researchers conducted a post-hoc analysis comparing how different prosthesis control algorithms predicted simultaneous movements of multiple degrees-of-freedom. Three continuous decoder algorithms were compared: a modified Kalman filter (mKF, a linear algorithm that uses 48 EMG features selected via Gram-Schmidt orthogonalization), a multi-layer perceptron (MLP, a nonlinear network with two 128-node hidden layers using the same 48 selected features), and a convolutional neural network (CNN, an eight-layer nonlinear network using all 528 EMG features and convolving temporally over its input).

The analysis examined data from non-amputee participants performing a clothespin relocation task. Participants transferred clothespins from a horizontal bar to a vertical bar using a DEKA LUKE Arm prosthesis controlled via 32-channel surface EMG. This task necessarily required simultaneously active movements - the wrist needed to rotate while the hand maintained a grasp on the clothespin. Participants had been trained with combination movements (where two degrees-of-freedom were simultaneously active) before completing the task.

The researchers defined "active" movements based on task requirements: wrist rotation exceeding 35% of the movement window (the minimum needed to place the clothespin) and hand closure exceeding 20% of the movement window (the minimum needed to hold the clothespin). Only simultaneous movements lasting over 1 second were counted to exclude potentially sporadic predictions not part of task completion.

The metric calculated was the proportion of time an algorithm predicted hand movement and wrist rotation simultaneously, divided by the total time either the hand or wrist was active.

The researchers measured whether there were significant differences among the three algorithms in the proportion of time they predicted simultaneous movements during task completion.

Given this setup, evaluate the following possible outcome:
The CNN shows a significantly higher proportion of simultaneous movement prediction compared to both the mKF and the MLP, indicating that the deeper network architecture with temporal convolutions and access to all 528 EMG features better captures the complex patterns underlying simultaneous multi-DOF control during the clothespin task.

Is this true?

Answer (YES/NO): NO